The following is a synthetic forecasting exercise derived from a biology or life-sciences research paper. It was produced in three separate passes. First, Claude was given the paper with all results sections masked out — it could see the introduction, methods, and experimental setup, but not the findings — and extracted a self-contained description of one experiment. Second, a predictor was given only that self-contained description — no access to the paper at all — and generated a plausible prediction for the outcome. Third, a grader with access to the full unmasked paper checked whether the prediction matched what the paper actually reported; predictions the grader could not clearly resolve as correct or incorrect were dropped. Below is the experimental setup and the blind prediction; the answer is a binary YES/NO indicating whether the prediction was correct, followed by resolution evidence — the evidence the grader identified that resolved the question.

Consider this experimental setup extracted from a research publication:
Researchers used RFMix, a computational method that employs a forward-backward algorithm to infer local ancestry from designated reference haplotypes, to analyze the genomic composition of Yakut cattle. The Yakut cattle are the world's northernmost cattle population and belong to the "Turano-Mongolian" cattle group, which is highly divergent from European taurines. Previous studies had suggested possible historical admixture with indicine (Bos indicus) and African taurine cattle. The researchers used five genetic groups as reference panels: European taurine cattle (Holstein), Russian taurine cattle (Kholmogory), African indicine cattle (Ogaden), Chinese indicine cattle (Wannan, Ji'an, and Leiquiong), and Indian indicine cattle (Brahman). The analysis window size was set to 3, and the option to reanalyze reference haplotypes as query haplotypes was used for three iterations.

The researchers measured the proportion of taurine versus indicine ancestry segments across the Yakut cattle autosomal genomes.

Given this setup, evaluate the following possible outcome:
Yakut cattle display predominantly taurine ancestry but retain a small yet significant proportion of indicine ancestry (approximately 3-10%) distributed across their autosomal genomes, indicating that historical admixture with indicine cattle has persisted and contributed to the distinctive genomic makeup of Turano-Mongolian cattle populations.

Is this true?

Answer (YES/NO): NO